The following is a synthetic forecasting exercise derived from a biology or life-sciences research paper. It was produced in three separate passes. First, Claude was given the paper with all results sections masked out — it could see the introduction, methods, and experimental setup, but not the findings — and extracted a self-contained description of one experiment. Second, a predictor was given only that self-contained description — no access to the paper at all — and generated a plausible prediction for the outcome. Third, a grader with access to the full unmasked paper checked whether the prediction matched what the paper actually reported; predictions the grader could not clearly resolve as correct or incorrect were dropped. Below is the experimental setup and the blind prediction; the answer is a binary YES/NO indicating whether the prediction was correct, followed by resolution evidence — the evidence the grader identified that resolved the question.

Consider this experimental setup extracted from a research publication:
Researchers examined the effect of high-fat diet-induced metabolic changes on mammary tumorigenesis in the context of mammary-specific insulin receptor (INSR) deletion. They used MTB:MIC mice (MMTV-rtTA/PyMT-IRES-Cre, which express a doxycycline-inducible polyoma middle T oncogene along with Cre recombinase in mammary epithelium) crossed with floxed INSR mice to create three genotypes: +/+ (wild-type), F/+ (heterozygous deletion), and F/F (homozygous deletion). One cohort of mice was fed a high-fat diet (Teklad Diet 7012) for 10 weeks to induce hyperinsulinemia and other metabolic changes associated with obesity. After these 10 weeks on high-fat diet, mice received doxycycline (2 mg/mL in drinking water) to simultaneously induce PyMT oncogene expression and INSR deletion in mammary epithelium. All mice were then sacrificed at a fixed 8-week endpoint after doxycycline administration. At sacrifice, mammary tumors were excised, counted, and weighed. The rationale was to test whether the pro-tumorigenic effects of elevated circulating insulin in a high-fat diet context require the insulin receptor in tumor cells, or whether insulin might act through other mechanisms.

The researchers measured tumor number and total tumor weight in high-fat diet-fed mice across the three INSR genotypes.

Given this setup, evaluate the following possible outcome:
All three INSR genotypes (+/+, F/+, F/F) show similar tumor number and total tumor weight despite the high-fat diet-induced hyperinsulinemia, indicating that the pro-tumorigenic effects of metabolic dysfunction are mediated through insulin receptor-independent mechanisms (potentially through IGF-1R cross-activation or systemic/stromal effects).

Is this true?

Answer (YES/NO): NO